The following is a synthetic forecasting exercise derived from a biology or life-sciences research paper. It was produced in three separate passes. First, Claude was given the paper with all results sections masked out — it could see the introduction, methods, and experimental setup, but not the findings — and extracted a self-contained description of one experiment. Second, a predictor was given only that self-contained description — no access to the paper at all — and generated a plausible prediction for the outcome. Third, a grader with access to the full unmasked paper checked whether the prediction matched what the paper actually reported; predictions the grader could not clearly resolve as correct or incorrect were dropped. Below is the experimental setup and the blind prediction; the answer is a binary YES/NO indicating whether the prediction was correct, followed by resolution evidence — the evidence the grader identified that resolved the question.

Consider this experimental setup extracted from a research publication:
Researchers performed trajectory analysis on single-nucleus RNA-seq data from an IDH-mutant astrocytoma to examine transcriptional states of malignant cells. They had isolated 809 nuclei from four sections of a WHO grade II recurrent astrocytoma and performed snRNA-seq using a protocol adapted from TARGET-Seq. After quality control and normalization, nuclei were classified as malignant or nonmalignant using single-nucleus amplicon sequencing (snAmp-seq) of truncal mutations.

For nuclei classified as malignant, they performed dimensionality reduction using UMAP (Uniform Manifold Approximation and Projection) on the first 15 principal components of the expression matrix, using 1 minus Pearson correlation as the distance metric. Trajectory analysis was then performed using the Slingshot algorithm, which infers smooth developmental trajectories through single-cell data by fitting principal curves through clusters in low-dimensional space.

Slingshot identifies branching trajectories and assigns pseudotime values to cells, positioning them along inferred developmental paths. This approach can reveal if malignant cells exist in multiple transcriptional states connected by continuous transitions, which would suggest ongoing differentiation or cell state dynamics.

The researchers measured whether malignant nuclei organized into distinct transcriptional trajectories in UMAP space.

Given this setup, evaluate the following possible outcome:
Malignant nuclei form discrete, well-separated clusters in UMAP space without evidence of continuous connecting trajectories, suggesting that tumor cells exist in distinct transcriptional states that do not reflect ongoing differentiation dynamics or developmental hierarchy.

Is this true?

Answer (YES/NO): NO